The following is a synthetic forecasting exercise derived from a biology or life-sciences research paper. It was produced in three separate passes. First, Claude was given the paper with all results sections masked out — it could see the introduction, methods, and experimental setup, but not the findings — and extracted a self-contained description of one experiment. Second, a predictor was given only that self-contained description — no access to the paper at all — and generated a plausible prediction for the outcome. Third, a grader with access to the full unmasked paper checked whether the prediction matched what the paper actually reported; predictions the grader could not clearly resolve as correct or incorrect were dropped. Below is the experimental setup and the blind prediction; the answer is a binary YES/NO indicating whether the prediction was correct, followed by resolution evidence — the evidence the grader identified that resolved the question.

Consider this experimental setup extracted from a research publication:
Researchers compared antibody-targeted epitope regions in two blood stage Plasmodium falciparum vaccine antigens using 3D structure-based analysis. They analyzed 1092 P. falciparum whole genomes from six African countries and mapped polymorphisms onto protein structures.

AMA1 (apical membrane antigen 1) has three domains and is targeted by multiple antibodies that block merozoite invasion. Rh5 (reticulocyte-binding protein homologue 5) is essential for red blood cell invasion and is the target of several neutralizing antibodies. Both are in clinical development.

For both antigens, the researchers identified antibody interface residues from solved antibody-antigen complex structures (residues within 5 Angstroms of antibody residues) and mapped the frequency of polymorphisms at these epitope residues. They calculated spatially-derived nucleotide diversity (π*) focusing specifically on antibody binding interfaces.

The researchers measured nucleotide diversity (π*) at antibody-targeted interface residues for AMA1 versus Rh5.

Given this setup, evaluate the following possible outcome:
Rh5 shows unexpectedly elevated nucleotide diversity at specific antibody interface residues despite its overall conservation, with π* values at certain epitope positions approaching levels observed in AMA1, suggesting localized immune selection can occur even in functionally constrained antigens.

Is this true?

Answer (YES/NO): NO